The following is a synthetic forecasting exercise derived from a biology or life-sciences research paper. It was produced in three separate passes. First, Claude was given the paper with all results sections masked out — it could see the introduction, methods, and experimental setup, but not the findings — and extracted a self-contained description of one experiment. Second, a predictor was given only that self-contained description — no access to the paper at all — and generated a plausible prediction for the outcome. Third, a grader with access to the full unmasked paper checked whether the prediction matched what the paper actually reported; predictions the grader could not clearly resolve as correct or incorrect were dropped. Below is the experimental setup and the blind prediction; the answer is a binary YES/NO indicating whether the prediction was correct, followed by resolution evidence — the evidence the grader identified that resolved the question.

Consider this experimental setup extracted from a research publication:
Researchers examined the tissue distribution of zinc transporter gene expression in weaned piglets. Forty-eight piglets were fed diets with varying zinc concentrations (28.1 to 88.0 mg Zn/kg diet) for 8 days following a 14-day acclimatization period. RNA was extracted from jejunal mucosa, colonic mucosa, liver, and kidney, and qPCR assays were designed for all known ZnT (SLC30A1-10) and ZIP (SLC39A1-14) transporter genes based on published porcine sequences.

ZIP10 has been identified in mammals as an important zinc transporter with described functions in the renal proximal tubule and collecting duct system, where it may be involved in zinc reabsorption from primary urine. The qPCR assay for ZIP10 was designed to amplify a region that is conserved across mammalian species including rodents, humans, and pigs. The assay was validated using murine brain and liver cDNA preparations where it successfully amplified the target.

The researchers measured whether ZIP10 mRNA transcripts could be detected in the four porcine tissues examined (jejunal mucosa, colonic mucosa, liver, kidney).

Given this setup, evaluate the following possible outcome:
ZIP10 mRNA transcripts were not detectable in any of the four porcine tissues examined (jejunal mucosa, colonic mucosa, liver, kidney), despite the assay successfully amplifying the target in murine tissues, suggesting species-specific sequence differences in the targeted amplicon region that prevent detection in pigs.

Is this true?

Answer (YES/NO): NO